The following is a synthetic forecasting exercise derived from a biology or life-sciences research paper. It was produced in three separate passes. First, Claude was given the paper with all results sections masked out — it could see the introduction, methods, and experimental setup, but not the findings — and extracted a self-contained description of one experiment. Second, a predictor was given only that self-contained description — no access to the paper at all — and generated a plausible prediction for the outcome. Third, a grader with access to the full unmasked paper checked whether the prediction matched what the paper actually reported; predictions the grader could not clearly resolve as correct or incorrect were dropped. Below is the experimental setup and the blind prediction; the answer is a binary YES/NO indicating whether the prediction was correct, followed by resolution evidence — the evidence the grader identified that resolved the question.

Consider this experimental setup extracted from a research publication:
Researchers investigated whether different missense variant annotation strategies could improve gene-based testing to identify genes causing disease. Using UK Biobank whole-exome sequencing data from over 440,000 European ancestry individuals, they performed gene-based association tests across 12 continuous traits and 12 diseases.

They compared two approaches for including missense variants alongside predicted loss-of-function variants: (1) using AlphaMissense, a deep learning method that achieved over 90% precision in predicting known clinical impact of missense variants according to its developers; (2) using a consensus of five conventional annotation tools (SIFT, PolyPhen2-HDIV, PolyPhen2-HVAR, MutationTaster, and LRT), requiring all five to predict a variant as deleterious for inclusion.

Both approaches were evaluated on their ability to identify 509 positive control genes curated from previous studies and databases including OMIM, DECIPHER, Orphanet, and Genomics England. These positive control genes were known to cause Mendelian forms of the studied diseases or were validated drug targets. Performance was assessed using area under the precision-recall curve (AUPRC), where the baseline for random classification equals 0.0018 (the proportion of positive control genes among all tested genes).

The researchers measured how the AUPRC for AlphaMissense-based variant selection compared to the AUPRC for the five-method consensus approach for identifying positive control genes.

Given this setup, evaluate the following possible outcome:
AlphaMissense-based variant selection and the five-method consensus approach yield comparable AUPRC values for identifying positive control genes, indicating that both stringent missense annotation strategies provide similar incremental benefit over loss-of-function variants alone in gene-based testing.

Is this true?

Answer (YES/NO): YES